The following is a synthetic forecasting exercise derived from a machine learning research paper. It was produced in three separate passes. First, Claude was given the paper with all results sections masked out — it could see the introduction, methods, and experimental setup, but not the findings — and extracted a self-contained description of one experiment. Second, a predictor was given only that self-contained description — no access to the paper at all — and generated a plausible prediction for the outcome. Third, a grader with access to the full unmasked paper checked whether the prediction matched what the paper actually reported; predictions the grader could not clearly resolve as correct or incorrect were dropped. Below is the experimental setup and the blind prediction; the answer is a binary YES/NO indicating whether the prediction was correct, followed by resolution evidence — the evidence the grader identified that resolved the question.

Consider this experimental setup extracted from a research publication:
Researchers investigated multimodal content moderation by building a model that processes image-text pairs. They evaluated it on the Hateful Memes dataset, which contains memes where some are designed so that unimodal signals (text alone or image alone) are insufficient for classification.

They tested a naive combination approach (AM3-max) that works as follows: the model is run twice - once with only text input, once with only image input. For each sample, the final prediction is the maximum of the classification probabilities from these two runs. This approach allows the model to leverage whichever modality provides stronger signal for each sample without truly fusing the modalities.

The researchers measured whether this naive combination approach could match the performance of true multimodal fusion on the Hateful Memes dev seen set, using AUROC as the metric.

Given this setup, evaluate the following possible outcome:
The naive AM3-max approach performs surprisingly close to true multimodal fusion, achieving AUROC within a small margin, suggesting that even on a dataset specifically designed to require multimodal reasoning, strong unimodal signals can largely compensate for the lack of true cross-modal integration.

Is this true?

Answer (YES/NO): NO